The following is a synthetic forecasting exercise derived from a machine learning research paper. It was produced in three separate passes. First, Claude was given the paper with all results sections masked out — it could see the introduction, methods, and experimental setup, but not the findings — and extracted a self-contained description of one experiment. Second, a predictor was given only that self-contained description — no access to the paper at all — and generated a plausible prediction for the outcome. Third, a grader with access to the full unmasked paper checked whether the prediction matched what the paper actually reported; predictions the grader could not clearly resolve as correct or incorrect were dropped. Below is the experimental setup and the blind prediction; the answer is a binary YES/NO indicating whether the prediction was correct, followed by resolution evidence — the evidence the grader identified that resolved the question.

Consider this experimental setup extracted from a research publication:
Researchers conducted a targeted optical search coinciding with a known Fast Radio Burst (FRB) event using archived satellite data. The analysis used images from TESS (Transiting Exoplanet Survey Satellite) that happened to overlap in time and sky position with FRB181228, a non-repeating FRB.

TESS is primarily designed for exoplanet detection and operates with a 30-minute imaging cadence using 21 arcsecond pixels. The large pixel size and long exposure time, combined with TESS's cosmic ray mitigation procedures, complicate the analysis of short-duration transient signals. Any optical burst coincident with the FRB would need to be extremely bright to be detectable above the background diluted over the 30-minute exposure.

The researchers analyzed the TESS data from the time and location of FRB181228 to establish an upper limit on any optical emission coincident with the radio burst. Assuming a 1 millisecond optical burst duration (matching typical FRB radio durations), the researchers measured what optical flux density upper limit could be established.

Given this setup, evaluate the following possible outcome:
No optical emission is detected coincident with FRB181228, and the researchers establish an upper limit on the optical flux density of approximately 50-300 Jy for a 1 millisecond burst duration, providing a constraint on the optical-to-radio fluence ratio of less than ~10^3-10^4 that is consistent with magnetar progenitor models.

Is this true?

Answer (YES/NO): NO